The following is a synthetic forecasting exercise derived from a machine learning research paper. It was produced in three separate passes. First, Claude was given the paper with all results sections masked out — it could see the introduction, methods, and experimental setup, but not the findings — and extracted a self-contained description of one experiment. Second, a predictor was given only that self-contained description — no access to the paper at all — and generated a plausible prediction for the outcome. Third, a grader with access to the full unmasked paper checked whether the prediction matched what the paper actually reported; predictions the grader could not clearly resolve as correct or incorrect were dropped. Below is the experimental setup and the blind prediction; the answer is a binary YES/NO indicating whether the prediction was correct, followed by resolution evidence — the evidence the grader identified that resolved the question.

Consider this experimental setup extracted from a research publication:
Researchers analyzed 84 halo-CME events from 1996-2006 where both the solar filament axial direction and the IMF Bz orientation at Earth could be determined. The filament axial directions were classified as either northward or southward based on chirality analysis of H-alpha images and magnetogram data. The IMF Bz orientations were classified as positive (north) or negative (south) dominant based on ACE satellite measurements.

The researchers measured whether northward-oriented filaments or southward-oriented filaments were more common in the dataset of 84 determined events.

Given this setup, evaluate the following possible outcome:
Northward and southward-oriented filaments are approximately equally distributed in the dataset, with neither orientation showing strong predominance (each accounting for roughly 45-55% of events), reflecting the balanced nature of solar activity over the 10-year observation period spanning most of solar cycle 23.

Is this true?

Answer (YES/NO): YES